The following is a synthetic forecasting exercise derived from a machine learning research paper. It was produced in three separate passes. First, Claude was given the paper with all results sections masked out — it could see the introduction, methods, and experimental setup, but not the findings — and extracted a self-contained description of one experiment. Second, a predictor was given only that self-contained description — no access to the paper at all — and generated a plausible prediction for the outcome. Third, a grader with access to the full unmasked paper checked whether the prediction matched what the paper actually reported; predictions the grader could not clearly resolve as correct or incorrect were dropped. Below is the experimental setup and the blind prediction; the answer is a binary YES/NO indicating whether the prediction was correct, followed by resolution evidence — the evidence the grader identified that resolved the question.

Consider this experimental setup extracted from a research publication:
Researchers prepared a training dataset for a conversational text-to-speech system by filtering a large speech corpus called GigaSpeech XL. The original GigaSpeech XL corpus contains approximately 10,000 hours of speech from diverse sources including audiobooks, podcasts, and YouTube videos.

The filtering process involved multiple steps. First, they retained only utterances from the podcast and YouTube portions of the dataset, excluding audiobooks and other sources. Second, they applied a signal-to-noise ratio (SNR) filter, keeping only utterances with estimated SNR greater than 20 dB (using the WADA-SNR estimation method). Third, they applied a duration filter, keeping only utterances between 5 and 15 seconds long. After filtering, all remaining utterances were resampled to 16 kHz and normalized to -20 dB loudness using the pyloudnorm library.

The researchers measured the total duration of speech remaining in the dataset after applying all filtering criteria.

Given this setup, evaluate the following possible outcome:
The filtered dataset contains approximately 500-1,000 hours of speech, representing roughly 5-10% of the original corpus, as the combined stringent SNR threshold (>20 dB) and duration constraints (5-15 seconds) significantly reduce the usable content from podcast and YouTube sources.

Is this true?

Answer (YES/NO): YES